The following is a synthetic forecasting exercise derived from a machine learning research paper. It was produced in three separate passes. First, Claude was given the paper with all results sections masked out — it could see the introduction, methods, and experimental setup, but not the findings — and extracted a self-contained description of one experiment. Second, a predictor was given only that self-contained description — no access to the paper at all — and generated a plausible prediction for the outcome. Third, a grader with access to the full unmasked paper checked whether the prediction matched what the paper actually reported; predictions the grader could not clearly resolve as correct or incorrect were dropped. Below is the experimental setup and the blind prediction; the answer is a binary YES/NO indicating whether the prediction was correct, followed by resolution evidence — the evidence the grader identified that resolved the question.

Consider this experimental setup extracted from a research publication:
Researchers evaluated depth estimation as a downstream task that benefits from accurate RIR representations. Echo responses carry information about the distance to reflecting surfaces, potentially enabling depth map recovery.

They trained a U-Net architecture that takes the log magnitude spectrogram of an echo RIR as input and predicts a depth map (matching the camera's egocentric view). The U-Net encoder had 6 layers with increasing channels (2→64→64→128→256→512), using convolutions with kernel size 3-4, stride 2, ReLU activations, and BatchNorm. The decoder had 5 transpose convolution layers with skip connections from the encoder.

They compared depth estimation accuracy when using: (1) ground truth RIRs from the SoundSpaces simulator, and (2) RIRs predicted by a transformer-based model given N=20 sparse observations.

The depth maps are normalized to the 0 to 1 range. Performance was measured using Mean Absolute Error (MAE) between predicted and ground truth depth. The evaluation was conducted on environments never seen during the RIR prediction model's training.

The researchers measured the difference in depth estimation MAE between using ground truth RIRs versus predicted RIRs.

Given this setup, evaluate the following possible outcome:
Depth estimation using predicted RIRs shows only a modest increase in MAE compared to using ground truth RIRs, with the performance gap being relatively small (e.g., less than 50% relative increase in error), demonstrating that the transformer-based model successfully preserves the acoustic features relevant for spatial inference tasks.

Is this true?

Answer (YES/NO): YES